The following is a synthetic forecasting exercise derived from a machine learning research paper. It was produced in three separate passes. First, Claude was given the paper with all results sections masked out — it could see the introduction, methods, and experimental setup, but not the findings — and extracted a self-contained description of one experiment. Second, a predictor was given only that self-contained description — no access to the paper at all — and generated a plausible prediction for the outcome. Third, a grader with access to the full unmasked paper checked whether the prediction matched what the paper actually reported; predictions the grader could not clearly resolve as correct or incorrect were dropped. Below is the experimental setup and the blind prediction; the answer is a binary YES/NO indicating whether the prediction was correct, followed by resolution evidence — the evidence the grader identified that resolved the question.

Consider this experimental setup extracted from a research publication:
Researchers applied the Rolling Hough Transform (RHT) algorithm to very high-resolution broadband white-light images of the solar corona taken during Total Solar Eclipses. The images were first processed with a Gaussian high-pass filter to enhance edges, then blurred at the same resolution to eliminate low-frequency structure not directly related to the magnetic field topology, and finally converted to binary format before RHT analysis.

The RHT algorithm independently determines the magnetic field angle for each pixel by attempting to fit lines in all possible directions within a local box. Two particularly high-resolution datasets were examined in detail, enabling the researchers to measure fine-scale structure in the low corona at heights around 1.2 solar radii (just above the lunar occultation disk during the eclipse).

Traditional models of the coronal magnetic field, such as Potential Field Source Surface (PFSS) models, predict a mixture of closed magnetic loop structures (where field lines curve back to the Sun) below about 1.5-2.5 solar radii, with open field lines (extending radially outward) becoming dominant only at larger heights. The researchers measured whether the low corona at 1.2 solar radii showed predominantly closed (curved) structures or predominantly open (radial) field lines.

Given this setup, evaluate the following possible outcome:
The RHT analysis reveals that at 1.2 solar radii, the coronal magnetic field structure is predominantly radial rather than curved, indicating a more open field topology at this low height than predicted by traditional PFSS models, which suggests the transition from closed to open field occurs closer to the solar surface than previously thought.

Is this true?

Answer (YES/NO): NO